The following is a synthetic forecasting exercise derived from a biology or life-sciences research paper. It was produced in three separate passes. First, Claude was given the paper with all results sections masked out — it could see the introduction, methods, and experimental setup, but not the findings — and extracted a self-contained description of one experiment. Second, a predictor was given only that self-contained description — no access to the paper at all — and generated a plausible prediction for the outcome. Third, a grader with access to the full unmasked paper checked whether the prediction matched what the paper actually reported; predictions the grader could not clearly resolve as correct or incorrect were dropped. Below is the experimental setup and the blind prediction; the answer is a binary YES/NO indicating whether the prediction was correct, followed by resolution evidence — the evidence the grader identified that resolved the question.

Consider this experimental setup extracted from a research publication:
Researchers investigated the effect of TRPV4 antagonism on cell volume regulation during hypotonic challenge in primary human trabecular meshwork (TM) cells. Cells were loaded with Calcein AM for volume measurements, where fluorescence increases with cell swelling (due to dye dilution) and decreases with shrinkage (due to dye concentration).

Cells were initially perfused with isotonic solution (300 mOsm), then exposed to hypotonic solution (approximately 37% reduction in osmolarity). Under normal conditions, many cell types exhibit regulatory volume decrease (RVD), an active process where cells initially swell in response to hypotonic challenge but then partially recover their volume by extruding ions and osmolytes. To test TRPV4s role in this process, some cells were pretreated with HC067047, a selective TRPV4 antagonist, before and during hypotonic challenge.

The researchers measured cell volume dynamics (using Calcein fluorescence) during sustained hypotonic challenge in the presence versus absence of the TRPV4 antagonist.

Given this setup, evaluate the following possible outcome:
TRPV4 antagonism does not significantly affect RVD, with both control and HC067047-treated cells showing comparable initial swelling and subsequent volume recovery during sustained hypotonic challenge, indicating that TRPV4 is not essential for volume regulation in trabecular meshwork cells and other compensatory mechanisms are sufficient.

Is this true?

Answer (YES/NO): NO